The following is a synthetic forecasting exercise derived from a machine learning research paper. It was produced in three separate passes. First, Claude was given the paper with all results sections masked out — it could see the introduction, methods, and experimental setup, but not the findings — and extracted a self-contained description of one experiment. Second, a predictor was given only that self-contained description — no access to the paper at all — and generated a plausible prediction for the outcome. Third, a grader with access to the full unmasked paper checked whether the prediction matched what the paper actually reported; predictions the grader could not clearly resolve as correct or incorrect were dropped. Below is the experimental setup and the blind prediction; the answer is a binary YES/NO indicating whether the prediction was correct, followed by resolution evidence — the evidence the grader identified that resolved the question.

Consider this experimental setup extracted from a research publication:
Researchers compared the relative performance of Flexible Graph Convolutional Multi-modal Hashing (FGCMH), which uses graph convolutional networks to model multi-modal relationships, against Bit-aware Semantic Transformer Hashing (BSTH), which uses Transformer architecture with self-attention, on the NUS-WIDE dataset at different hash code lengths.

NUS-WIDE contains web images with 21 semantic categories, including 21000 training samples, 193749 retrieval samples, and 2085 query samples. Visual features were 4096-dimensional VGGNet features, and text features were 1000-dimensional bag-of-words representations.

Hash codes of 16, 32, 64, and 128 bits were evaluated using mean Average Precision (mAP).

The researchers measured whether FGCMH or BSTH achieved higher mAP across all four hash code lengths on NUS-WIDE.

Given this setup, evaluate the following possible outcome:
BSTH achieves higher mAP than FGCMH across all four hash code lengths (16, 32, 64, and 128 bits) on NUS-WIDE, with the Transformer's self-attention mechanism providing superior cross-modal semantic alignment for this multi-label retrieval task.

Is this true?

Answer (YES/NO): YES